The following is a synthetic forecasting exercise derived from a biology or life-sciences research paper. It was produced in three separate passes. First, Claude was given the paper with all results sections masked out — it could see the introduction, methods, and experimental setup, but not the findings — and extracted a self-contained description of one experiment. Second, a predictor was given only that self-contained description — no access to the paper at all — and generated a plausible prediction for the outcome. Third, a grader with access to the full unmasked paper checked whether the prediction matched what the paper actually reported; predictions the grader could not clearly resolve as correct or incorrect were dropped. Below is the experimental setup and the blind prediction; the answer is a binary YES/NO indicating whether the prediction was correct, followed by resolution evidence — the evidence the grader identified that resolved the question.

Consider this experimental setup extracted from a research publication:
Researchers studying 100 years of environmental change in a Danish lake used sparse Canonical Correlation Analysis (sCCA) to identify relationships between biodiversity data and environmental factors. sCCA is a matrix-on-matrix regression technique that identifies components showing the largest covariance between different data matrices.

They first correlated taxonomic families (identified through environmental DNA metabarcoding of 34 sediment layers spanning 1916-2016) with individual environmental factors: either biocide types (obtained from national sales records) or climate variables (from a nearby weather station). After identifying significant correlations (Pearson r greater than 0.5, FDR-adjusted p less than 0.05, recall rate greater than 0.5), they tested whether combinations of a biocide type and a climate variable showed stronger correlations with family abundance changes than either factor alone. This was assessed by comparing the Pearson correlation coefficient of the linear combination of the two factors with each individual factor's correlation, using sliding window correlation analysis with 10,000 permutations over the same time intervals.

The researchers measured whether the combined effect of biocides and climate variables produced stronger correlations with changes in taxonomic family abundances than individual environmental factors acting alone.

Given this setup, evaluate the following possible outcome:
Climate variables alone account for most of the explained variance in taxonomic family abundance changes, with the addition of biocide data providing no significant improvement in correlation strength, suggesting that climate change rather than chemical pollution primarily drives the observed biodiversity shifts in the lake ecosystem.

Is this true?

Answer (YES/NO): NO